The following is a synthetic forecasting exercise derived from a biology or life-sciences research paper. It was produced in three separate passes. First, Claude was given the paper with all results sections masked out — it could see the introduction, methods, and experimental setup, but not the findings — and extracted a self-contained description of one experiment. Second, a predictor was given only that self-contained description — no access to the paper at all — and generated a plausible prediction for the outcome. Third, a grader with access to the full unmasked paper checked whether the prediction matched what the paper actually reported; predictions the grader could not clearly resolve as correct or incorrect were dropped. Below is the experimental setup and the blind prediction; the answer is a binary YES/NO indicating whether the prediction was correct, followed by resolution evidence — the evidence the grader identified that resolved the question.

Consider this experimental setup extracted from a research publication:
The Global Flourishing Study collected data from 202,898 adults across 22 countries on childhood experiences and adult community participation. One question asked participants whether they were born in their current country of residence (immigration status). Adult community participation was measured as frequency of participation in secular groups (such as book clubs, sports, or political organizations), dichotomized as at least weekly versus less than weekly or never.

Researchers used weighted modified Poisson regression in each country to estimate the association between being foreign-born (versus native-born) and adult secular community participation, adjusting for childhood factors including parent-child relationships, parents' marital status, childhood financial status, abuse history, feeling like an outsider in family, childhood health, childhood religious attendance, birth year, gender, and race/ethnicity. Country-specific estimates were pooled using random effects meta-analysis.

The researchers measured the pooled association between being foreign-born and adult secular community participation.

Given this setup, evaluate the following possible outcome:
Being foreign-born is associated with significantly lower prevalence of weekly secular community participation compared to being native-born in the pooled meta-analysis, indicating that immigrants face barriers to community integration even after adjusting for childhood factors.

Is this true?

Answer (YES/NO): NO